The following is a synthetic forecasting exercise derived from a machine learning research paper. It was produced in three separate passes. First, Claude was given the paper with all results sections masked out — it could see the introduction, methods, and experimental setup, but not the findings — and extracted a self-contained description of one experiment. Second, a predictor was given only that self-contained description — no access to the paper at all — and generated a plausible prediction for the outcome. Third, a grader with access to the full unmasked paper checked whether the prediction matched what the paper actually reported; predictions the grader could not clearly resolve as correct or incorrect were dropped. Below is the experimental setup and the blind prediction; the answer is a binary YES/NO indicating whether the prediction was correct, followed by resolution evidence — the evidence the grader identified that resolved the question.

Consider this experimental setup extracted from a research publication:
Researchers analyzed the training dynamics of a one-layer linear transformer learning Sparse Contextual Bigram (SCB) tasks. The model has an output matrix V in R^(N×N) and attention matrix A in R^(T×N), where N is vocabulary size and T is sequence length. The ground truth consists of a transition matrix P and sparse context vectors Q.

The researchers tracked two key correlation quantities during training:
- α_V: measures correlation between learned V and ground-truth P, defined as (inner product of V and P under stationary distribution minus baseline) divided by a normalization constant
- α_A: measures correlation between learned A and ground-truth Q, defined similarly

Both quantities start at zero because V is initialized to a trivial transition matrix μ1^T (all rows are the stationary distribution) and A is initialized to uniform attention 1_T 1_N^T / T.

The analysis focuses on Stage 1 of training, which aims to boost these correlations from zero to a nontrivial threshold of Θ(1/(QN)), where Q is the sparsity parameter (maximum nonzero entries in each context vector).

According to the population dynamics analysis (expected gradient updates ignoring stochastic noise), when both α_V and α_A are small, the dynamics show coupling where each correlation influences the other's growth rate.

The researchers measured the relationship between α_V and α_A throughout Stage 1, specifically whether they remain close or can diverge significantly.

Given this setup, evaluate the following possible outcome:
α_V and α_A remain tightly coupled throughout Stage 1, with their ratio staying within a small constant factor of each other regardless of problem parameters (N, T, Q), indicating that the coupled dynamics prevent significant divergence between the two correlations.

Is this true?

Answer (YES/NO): YES